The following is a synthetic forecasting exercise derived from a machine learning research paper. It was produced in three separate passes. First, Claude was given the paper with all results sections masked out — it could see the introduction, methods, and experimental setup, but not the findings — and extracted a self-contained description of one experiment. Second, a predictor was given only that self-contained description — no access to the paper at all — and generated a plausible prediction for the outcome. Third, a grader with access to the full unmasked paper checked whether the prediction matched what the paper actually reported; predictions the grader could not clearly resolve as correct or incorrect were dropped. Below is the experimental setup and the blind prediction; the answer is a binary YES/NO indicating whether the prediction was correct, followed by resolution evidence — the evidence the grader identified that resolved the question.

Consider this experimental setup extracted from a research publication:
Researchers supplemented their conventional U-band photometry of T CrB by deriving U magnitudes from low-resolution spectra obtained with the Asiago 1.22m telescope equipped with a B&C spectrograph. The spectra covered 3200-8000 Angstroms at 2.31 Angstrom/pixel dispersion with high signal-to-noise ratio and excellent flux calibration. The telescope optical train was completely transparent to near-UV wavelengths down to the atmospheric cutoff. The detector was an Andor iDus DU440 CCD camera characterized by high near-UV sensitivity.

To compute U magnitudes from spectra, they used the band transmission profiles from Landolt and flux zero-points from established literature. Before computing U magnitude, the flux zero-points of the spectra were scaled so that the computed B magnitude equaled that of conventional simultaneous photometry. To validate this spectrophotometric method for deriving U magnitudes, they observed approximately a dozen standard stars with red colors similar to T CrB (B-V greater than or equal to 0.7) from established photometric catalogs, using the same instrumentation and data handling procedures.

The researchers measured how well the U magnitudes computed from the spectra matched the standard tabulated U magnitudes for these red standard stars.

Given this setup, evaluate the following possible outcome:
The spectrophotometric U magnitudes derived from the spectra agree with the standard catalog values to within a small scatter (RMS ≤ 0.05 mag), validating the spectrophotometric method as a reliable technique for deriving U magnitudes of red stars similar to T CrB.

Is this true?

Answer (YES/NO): NO